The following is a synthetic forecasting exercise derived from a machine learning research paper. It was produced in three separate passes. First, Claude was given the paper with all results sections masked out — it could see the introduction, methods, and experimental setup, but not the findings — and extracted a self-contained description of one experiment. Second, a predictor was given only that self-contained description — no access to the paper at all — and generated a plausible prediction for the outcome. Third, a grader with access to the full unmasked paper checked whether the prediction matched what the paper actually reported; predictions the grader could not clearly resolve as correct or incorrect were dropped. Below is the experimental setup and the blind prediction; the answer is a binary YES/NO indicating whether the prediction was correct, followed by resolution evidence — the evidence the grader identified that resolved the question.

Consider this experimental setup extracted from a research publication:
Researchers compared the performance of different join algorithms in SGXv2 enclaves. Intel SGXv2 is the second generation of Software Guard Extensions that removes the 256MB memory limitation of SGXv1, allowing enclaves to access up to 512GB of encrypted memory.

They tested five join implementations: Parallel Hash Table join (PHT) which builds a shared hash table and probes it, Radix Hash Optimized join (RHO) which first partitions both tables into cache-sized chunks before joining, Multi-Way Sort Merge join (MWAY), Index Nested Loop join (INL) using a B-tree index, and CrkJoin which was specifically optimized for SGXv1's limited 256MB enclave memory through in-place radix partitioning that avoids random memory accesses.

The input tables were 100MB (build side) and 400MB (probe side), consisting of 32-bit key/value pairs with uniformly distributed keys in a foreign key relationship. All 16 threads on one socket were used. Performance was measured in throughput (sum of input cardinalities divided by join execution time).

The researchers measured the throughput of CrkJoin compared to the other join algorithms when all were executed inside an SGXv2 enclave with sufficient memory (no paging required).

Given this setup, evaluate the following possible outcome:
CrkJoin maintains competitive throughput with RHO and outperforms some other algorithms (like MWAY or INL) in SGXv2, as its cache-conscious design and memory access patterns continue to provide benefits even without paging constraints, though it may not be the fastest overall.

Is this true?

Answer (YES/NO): NO